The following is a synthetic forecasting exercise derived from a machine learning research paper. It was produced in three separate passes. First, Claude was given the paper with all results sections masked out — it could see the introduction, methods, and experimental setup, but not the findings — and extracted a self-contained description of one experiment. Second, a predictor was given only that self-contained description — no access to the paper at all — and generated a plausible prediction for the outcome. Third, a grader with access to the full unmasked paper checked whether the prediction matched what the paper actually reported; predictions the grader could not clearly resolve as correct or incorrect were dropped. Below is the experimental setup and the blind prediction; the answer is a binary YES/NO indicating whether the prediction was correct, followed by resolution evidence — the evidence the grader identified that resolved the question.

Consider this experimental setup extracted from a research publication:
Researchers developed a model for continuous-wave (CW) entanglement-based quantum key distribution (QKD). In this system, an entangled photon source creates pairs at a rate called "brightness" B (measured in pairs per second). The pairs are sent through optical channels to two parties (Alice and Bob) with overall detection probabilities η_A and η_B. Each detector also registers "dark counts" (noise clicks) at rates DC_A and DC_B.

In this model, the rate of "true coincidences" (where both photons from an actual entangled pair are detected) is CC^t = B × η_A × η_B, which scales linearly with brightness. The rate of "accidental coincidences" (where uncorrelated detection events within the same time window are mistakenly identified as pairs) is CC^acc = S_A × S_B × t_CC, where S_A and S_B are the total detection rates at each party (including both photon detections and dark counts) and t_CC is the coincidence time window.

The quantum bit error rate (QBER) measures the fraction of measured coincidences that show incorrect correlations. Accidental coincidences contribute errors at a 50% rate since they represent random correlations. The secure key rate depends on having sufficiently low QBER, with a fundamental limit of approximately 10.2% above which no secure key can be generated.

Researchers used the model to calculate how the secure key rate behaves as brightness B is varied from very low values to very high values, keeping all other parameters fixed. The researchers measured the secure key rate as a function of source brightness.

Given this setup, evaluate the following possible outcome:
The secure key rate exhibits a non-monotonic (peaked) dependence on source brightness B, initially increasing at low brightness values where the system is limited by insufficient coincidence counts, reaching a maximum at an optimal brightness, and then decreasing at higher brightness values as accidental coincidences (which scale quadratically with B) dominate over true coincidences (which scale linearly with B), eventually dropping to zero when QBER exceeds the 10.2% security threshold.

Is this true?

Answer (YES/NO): YES